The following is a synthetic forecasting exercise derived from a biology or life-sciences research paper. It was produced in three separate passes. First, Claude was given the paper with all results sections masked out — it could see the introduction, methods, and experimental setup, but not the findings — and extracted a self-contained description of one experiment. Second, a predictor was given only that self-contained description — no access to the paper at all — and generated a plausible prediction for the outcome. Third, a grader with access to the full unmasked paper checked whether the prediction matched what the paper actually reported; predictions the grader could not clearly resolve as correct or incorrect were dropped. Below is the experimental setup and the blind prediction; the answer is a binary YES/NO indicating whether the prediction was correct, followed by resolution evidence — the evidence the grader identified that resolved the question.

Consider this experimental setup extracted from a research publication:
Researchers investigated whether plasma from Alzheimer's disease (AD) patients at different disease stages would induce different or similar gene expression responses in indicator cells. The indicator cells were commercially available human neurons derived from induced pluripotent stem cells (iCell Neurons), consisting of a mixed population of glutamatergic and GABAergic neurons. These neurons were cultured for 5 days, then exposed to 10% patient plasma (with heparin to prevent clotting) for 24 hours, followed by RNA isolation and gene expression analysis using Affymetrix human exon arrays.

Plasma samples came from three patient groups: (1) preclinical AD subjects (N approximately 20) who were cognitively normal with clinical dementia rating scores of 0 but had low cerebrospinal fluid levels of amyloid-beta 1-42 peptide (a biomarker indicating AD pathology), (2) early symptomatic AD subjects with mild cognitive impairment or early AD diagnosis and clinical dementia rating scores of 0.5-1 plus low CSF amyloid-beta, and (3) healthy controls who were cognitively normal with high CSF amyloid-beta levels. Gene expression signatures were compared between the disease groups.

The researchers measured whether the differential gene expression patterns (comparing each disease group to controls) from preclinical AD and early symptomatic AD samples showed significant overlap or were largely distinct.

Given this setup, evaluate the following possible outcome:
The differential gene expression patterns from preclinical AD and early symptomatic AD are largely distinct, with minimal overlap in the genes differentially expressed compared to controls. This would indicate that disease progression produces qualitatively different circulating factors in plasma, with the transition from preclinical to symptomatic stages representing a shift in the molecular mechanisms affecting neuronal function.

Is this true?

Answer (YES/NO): NO